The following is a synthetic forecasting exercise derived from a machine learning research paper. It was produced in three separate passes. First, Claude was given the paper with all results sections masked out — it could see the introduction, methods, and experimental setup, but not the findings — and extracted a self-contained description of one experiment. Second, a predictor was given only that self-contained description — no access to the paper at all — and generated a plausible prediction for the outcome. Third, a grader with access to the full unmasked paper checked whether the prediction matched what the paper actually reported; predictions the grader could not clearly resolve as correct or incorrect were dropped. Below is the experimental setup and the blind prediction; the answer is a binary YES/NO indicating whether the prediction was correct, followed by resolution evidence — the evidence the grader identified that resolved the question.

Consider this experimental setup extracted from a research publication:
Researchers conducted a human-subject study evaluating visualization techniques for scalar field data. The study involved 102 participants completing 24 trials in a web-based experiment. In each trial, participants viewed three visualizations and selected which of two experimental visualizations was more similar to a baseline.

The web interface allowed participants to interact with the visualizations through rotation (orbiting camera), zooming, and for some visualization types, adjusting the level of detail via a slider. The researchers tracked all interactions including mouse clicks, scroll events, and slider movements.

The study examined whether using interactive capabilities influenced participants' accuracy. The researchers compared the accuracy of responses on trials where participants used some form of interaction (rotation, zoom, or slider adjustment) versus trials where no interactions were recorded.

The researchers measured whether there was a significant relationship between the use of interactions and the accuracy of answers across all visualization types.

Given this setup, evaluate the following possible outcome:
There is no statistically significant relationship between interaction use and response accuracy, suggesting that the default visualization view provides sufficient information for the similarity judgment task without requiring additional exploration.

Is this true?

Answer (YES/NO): YES